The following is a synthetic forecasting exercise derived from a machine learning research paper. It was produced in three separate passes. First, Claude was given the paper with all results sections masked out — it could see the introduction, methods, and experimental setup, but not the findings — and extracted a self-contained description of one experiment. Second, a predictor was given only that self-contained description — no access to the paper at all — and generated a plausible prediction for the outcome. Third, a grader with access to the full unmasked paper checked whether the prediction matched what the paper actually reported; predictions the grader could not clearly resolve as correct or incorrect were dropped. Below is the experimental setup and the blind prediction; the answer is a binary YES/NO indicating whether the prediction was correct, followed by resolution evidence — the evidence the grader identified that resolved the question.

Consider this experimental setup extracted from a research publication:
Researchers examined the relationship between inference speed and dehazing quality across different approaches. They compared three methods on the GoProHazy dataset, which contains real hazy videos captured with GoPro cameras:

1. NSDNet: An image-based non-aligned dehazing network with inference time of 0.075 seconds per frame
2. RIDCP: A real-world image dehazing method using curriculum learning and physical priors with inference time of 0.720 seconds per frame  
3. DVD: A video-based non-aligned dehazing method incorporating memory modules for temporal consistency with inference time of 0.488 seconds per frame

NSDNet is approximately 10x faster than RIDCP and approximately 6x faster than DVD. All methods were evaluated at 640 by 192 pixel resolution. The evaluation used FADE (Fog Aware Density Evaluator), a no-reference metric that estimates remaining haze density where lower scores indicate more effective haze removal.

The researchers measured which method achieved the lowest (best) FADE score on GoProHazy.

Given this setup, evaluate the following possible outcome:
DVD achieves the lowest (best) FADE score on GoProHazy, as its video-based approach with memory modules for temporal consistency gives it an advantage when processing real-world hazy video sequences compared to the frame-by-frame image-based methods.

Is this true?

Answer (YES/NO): YES